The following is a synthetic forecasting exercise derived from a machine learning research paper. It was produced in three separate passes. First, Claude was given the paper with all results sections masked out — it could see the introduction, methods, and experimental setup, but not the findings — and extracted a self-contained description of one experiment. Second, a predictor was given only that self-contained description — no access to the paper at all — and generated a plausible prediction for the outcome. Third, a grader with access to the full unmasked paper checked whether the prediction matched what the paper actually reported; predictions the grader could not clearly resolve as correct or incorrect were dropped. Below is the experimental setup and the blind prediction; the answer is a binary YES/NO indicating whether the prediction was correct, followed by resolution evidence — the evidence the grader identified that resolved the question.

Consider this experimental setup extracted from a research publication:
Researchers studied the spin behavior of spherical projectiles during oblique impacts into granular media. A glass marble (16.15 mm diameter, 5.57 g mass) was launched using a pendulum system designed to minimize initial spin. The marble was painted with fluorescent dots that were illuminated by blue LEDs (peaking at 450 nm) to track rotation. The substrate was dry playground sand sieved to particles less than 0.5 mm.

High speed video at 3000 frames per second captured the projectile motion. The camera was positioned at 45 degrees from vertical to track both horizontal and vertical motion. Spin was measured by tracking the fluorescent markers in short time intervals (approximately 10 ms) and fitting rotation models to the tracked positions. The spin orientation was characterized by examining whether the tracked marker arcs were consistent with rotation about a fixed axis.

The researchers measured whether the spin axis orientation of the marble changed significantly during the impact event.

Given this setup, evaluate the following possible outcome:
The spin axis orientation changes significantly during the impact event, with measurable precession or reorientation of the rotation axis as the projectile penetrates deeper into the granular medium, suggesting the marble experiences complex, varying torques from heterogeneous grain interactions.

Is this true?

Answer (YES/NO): NO